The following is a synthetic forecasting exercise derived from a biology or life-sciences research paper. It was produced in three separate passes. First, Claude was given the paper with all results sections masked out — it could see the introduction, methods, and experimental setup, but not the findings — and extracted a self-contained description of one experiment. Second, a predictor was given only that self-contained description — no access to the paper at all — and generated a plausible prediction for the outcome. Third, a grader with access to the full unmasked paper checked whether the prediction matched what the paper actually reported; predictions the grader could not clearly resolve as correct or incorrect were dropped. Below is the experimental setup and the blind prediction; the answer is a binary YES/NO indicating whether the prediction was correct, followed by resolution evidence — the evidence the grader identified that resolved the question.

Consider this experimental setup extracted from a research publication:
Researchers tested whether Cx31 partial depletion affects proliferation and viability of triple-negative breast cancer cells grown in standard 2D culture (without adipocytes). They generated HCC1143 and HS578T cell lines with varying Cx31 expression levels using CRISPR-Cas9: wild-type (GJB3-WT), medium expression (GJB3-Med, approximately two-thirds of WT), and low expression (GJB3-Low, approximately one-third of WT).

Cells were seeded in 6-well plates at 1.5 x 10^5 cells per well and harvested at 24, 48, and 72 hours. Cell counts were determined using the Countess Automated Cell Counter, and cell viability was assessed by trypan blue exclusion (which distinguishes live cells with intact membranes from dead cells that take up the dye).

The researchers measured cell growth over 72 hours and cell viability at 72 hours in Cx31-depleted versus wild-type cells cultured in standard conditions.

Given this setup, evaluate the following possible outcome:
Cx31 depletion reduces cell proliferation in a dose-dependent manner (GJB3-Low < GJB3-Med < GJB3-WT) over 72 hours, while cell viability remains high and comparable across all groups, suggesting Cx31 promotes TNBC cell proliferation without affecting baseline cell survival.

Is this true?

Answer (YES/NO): NO